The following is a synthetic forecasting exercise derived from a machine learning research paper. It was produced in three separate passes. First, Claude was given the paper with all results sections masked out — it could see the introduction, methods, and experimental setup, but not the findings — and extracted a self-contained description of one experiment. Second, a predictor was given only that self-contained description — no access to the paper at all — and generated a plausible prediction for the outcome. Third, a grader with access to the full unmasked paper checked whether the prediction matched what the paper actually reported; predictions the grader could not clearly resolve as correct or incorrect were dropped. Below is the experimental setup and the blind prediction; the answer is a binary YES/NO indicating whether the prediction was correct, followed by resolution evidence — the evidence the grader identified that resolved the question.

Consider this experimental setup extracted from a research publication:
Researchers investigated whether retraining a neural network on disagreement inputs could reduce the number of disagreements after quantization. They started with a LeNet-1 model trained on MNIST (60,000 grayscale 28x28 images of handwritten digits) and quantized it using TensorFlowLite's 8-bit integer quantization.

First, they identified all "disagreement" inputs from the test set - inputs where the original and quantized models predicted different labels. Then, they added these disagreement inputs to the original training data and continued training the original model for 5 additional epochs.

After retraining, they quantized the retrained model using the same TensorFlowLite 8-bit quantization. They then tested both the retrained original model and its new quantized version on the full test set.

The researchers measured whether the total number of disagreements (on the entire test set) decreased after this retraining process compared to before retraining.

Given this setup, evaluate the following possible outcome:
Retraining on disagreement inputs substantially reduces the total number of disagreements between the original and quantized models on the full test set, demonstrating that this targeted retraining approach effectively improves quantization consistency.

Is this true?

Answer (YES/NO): NO